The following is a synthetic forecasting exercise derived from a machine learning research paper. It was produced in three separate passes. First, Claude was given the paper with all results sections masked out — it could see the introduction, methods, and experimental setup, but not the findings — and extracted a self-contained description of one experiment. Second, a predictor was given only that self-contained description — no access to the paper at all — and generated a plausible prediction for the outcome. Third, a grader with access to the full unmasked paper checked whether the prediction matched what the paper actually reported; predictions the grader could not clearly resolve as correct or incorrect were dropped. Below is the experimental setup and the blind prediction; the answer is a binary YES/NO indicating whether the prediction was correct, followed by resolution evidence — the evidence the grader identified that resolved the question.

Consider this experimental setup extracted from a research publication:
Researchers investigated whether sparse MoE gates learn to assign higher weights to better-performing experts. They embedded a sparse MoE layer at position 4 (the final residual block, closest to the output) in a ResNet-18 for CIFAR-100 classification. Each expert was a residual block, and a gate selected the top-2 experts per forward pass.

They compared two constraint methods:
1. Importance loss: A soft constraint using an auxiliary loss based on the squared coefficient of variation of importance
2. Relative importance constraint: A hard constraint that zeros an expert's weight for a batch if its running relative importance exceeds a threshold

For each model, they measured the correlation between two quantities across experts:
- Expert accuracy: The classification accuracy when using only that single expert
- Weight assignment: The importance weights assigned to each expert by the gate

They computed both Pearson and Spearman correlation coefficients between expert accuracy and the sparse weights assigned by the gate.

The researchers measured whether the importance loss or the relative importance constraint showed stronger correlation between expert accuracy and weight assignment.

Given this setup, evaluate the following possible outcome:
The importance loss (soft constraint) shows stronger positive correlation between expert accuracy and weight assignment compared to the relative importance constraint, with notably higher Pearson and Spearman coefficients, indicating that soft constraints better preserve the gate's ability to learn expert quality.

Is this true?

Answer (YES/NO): YES